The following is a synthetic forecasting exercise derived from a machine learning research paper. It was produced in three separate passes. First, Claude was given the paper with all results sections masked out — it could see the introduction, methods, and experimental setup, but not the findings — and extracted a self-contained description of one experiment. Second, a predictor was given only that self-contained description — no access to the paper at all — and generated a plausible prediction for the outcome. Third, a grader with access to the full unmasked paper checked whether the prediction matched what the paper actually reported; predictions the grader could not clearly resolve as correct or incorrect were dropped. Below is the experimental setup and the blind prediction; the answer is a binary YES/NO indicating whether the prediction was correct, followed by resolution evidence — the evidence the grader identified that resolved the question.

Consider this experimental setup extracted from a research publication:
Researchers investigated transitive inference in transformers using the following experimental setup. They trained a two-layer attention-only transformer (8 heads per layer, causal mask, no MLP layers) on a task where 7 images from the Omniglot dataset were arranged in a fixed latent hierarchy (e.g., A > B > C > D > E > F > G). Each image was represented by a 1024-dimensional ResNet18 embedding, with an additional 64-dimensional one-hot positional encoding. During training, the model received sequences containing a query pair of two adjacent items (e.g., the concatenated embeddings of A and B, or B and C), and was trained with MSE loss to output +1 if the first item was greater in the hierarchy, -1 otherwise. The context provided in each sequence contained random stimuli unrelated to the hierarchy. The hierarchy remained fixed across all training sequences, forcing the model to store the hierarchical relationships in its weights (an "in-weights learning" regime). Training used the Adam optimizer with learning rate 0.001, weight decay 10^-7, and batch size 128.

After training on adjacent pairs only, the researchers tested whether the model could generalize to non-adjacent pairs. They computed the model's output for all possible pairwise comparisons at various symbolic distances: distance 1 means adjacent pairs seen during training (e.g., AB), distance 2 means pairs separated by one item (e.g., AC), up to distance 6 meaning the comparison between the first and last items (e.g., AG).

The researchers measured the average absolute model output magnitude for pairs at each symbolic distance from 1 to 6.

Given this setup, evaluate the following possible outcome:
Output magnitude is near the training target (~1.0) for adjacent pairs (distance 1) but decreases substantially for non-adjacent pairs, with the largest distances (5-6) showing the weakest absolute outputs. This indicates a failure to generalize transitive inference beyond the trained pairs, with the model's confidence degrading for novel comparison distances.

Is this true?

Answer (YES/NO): NO